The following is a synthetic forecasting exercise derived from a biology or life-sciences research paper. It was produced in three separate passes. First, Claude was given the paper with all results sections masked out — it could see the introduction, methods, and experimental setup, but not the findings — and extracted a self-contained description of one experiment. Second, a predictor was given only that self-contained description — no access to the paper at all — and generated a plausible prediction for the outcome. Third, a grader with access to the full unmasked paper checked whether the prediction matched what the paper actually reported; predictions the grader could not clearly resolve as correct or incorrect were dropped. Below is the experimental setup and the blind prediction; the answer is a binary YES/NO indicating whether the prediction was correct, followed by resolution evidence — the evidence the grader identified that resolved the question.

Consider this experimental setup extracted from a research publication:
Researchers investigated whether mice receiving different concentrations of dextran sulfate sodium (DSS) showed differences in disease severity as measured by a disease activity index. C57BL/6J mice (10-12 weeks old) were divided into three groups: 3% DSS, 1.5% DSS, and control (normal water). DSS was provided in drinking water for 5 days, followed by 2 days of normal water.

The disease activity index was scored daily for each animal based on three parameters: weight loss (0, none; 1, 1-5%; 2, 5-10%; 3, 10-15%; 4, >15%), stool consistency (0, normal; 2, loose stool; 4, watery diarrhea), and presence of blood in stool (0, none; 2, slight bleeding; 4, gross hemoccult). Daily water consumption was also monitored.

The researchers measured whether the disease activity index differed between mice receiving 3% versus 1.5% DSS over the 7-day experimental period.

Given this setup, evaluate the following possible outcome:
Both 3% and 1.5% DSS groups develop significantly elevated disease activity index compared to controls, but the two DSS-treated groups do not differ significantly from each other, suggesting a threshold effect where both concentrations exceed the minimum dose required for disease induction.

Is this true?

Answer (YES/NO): NO